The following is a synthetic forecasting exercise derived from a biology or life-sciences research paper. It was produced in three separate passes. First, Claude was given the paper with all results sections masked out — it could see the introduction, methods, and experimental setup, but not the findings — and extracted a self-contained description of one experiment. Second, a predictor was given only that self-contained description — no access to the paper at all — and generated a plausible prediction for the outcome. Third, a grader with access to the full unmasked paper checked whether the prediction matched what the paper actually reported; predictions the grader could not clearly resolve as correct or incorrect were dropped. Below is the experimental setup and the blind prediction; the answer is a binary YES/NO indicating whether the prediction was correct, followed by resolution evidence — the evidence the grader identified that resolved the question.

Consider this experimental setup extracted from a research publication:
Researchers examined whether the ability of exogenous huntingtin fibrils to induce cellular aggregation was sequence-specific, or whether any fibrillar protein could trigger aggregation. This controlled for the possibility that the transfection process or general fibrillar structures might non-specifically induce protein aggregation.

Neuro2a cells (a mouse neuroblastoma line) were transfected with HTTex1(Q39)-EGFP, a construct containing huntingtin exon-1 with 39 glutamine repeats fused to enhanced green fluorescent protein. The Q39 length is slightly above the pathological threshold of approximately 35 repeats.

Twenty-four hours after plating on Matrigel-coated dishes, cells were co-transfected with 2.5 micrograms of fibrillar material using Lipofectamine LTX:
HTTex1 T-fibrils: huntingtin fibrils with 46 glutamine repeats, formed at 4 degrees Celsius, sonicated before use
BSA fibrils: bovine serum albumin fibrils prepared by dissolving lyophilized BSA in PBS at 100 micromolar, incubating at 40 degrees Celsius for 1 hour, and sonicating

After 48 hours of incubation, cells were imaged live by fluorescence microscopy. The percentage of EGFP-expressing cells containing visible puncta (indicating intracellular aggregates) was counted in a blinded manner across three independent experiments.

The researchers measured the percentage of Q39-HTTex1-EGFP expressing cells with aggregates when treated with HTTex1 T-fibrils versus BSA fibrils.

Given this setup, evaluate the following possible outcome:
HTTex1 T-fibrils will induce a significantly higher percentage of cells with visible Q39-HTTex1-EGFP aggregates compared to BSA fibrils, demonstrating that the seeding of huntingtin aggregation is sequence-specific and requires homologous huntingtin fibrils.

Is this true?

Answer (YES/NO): YES